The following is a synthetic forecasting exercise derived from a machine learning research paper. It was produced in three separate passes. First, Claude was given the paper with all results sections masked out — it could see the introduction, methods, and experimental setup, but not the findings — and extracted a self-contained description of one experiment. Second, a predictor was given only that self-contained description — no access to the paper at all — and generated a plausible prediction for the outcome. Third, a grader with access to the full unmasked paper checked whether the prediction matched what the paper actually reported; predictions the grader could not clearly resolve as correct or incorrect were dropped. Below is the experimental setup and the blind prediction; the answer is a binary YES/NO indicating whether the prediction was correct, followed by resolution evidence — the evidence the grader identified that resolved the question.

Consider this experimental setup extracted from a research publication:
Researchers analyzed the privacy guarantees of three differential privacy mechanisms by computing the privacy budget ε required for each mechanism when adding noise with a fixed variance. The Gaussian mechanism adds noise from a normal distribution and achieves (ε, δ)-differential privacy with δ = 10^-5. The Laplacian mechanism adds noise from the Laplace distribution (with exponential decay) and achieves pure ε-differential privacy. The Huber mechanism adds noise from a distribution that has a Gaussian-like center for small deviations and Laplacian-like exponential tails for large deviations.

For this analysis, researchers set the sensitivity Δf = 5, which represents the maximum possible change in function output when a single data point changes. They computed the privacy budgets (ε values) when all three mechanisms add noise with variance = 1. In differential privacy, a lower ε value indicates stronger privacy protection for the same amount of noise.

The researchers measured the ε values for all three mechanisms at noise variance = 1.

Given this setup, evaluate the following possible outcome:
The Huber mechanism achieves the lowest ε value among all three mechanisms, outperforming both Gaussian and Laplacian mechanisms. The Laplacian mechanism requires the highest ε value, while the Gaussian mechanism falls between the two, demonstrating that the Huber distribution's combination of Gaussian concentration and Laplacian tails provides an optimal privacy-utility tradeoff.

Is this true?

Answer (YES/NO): NO